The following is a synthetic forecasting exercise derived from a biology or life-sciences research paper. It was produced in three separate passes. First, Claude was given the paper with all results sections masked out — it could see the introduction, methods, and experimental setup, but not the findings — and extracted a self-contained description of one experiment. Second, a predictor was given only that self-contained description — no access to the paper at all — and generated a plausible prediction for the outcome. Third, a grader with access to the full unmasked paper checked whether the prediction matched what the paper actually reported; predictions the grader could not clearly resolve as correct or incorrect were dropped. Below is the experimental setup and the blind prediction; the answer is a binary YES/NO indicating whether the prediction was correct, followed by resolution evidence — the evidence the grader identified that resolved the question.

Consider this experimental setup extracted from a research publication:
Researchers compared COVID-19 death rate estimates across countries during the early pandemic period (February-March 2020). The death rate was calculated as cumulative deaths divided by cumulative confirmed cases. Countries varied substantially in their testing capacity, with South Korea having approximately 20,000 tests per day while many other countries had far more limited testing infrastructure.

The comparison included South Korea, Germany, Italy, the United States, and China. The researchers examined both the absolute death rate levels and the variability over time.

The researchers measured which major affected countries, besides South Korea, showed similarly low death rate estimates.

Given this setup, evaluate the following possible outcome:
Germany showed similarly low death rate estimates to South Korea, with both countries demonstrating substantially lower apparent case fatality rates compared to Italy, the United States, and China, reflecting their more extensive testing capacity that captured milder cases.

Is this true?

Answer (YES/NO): NO